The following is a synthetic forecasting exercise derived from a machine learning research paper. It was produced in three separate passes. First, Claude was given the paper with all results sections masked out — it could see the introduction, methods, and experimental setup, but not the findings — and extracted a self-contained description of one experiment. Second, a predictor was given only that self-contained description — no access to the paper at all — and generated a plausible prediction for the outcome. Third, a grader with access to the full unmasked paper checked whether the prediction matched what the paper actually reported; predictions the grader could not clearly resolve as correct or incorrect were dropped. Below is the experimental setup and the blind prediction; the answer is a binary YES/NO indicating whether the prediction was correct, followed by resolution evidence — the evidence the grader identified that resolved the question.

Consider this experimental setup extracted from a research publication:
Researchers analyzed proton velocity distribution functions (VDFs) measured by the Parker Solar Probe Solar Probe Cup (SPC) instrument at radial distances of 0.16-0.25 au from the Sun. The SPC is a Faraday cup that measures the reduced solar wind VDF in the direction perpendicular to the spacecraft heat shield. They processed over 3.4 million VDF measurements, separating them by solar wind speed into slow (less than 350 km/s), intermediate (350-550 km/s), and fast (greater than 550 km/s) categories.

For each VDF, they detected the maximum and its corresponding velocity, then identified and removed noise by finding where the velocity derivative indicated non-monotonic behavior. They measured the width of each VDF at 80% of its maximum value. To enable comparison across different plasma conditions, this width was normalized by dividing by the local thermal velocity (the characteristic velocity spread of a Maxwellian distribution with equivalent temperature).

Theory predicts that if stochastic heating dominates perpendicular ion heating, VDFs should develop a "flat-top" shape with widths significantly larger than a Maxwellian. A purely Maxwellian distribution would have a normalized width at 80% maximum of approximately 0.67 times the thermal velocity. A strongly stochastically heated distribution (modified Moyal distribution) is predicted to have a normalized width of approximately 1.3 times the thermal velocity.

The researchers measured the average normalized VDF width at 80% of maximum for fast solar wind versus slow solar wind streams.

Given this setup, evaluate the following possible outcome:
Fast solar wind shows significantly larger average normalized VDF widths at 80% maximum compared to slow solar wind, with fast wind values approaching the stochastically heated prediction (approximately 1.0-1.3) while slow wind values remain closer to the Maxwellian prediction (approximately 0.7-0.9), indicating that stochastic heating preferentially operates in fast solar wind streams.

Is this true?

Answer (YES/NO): YES